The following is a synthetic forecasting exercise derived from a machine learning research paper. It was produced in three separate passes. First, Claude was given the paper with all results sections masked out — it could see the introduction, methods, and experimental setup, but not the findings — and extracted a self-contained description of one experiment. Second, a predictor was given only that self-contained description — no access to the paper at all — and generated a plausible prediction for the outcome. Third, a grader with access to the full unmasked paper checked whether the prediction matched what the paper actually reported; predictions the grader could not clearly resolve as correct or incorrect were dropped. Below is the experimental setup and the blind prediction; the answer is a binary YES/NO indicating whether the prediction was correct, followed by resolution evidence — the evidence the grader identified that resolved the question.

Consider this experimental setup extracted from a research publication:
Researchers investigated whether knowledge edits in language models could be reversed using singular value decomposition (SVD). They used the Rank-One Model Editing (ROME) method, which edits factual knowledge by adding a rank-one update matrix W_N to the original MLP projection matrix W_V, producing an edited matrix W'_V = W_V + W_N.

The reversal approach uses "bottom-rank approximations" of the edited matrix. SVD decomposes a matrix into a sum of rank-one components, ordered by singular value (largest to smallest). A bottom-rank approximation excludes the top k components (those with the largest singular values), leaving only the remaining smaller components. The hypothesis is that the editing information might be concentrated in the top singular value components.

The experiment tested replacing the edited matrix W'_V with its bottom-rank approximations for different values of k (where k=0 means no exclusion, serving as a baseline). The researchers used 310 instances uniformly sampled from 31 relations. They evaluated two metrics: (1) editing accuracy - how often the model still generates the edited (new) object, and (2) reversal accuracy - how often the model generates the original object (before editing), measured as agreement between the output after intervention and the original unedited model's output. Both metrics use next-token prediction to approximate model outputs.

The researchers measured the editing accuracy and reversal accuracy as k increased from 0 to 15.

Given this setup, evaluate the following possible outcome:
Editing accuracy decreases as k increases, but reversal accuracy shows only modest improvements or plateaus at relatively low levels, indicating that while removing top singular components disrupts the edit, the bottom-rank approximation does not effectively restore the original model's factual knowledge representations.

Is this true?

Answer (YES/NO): NO